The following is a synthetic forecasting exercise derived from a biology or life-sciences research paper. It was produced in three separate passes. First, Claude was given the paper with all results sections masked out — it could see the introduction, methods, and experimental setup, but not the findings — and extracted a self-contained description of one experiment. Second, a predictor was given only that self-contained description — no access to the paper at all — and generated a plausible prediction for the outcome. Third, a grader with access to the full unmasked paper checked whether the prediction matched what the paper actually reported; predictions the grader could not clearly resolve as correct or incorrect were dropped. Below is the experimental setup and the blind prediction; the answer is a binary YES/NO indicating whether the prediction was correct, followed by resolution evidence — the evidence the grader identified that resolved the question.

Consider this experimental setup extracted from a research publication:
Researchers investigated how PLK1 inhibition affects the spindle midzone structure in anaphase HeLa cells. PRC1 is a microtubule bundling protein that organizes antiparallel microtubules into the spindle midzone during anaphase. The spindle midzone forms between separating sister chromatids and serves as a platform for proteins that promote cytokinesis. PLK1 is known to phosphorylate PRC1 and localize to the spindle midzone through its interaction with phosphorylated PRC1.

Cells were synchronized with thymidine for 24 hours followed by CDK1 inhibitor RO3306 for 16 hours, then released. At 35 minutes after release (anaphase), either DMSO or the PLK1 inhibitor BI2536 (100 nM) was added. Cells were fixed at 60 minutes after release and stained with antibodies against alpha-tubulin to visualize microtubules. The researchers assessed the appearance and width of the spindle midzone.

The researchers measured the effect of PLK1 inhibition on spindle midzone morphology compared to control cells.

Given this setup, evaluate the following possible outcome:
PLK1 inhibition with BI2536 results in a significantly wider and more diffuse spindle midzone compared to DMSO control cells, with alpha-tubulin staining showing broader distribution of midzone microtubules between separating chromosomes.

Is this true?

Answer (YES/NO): NO